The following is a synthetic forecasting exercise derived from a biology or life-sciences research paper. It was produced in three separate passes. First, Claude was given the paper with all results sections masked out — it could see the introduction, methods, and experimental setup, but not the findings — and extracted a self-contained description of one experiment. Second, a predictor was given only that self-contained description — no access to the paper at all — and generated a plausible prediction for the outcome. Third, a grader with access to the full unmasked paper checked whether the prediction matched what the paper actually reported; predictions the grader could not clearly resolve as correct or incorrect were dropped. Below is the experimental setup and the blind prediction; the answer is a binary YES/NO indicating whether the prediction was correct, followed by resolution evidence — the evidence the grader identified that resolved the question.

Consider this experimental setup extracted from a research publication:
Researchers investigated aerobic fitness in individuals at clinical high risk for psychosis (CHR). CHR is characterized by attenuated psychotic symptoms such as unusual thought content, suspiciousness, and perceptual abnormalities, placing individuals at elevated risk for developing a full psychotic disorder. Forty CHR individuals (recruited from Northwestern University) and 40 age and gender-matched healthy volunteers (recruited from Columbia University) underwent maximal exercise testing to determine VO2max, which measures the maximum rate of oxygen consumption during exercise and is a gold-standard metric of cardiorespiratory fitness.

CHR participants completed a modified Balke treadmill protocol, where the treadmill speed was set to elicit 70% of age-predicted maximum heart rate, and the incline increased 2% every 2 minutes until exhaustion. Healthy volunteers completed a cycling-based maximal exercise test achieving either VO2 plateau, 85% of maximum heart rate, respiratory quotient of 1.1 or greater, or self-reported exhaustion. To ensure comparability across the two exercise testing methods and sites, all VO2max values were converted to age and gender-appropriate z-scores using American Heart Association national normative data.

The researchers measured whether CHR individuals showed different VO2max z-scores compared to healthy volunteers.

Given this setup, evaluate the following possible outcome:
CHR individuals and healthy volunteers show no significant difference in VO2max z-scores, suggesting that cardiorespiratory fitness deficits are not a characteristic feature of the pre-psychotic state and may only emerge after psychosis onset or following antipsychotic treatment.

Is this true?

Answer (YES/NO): NO